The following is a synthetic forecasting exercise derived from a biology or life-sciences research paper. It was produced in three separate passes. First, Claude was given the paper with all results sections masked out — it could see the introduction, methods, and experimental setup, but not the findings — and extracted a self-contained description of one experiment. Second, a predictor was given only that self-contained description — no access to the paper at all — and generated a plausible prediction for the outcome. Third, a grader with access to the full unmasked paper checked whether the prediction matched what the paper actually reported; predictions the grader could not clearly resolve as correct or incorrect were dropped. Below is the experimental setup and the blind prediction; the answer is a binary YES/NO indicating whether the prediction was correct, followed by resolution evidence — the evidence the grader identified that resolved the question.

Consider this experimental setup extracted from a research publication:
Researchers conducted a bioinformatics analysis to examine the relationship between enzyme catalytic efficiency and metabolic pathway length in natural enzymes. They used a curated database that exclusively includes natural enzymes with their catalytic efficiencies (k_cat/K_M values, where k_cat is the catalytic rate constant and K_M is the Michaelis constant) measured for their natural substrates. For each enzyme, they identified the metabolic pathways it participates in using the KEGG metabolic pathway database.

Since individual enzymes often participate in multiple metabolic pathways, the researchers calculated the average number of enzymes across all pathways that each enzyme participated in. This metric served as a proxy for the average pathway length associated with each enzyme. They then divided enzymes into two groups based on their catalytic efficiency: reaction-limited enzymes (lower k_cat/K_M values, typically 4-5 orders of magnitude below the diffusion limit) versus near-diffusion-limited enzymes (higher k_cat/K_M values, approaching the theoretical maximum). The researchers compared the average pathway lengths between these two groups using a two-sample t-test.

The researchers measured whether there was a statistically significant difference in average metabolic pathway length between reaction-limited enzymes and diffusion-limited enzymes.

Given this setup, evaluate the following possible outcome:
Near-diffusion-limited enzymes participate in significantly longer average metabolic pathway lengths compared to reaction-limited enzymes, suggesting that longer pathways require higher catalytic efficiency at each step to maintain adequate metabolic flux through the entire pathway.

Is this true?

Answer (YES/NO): NO